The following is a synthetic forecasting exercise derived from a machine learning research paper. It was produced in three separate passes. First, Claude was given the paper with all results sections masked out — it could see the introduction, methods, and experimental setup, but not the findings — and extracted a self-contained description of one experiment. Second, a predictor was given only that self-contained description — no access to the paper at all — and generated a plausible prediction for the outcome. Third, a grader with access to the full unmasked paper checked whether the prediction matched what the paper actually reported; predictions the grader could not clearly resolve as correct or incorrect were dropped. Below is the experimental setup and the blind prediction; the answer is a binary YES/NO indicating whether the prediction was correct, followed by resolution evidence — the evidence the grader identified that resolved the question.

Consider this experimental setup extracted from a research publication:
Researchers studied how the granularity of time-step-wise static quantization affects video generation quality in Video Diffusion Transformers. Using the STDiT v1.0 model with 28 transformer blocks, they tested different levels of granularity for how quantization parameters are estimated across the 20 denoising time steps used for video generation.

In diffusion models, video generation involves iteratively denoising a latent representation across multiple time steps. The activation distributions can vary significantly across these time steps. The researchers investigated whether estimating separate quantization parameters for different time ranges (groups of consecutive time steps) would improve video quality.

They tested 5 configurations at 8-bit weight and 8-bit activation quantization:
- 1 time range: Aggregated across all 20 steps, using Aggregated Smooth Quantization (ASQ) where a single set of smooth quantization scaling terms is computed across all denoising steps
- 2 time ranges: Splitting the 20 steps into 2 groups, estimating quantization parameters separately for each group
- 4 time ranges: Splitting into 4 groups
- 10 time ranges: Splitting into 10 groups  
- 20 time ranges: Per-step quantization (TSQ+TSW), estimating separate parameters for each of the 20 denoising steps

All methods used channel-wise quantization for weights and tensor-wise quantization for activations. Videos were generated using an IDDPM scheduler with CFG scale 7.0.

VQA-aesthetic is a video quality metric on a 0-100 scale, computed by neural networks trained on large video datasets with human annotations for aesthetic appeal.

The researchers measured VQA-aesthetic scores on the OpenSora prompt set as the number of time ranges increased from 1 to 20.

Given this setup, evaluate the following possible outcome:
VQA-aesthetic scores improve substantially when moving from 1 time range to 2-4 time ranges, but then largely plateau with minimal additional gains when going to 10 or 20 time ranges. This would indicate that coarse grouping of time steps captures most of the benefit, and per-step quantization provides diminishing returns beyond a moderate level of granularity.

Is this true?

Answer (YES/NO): NO